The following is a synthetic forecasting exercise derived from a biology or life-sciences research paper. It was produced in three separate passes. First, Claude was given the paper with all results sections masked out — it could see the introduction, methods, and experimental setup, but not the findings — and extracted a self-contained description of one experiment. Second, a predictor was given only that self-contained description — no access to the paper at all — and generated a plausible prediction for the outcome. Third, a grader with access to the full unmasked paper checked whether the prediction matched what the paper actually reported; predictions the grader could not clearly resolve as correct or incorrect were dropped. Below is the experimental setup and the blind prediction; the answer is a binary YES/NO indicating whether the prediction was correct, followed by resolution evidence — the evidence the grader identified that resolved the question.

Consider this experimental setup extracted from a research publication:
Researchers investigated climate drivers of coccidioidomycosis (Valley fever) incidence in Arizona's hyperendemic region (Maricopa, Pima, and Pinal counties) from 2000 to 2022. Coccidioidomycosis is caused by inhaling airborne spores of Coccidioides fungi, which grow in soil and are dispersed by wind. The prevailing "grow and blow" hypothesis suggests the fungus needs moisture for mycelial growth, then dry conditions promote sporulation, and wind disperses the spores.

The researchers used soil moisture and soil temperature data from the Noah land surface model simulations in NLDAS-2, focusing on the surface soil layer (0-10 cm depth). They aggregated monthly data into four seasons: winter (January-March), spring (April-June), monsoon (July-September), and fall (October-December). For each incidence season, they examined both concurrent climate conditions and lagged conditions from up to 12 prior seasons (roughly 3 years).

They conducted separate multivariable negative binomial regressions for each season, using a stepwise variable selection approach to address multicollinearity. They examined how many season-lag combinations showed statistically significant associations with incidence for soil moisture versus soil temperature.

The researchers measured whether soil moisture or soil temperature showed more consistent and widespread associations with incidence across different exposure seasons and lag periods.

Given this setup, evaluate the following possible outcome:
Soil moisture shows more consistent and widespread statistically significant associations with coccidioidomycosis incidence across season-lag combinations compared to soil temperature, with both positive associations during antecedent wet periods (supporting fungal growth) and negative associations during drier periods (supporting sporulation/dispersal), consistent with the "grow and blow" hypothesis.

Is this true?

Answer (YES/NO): YES